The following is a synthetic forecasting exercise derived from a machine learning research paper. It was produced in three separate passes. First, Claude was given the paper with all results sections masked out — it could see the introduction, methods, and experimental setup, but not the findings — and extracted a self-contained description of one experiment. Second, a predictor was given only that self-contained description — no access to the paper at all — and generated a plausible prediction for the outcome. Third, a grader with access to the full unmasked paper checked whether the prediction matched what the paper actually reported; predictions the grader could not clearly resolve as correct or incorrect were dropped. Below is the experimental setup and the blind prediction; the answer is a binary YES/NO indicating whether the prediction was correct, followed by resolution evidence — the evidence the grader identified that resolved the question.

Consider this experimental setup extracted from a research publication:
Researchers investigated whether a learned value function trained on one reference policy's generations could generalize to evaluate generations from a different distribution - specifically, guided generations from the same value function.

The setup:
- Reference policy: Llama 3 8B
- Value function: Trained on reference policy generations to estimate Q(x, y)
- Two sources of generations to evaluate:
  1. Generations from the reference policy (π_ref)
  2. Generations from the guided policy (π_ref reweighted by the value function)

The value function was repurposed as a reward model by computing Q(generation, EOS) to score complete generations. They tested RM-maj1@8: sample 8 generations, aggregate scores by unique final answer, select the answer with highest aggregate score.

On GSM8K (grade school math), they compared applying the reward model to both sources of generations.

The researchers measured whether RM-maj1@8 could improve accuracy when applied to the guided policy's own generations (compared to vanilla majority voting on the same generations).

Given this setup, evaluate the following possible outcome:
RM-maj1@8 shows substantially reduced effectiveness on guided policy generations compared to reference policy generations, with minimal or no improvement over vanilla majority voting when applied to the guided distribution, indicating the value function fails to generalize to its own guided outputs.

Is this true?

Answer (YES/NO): NO